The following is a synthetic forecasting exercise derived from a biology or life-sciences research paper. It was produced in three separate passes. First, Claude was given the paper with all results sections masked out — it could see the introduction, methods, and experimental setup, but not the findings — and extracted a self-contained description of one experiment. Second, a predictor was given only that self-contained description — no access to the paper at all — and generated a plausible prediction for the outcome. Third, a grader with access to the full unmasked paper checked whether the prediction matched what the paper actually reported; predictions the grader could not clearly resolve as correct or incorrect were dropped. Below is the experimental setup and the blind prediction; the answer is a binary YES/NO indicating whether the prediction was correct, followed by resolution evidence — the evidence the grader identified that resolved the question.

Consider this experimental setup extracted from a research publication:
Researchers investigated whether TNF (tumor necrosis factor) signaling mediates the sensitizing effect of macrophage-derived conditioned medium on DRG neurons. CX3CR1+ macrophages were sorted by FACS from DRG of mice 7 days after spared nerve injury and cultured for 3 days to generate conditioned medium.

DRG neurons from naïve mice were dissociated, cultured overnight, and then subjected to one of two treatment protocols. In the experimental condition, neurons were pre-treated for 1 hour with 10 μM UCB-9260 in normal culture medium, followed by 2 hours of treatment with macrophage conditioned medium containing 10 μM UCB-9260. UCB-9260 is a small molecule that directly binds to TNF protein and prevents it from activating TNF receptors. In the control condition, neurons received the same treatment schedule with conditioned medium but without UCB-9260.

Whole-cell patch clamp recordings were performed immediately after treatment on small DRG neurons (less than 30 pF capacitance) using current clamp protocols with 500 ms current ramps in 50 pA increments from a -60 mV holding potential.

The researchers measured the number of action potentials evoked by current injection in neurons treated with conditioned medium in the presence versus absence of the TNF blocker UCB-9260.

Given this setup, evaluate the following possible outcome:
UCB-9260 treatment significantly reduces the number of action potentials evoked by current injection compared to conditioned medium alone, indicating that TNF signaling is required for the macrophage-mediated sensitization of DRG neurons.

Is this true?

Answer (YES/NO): YES